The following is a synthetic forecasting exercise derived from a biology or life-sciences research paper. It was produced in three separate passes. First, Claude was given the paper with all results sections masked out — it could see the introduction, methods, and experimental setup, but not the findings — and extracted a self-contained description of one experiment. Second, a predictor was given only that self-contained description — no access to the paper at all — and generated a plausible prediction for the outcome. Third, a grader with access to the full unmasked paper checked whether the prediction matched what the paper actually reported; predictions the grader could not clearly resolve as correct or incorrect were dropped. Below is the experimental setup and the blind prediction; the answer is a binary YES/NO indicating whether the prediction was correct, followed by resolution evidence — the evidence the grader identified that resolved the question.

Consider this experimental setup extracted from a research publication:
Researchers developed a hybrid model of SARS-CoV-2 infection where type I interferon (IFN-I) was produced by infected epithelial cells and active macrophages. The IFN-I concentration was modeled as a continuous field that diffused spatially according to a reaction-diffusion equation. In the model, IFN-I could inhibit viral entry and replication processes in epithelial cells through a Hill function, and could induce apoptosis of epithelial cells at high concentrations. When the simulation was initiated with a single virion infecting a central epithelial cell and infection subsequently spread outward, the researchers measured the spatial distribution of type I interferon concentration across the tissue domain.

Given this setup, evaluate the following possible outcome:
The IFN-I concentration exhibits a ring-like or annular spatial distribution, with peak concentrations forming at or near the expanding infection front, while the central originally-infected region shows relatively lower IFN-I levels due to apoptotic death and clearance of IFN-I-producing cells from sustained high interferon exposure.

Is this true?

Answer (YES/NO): NO